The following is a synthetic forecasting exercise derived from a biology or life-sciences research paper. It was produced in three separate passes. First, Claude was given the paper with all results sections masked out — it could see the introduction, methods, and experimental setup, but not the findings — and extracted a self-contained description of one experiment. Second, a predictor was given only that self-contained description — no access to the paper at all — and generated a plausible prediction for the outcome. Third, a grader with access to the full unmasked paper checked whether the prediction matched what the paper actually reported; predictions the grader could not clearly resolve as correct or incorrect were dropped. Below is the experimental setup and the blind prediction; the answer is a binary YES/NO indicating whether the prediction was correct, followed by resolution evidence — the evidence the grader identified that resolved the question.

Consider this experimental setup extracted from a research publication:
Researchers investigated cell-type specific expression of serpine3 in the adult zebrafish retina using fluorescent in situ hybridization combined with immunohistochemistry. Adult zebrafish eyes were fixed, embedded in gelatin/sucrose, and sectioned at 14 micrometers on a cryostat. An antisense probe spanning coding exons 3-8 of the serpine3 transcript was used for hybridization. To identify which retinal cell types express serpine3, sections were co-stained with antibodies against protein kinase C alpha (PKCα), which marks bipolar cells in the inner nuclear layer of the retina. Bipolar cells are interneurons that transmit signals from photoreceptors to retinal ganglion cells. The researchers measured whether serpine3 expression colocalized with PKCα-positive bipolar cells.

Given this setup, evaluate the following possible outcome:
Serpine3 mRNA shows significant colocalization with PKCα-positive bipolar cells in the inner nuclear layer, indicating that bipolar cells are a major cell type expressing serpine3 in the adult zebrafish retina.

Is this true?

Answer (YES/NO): NO